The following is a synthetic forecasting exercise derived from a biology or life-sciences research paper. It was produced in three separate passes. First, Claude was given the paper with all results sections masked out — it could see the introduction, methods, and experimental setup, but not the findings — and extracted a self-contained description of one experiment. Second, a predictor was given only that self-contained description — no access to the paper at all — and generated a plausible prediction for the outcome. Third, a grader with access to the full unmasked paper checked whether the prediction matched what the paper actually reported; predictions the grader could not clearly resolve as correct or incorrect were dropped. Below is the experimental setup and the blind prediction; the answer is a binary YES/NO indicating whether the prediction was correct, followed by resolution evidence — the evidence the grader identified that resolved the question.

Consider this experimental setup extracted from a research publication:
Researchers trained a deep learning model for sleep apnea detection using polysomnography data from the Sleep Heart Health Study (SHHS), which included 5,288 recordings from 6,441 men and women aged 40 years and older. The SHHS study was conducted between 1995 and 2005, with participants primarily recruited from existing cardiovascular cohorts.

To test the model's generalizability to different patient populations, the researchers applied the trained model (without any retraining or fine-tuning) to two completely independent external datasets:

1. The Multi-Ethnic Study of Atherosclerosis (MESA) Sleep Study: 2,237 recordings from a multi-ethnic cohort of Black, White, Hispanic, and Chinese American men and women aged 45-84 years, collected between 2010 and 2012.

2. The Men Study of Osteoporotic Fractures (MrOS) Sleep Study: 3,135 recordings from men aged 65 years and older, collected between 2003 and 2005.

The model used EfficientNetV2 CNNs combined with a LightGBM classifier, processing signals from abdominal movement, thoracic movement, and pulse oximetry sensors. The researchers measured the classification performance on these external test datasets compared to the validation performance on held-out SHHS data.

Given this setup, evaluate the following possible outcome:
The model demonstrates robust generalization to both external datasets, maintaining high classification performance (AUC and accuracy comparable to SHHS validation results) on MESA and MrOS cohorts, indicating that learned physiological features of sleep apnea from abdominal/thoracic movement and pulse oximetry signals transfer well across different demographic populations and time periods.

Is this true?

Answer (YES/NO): YES